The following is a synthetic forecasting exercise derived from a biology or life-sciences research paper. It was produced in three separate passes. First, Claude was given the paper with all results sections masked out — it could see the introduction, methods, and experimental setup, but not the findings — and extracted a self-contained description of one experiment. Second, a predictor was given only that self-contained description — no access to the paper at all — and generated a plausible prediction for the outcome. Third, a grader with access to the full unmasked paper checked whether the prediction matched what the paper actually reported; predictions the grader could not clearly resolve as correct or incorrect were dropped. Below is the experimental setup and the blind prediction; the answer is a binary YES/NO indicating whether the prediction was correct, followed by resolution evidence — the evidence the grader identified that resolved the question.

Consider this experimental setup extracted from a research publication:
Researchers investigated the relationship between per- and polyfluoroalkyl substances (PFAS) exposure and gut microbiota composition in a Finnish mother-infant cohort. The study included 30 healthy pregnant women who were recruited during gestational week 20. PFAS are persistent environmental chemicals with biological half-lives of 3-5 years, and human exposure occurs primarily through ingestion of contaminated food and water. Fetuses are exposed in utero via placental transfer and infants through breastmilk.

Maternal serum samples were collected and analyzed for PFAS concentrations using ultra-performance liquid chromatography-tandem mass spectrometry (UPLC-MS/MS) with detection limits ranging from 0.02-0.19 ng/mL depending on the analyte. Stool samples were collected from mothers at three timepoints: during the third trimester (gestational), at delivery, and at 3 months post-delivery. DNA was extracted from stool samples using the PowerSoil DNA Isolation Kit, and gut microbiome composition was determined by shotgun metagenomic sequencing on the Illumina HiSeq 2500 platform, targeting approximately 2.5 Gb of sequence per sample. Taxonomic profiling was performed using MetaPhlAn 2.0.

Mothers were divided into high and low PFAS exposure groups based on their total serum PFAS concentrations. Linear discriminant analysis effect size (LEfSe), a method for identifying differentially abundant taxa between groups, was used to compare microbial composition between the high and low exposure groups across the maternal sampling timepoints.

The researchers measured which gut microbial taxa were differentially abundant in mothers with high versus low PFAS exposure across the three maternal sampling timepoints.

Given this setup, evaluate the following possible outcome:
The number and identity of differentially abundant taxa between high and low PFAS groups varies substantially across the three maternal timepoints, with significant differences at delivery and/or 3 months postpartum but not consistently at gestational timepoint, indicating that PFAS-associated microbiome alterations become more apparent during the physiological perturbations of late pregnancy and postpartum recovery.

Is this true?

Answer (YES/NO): NO